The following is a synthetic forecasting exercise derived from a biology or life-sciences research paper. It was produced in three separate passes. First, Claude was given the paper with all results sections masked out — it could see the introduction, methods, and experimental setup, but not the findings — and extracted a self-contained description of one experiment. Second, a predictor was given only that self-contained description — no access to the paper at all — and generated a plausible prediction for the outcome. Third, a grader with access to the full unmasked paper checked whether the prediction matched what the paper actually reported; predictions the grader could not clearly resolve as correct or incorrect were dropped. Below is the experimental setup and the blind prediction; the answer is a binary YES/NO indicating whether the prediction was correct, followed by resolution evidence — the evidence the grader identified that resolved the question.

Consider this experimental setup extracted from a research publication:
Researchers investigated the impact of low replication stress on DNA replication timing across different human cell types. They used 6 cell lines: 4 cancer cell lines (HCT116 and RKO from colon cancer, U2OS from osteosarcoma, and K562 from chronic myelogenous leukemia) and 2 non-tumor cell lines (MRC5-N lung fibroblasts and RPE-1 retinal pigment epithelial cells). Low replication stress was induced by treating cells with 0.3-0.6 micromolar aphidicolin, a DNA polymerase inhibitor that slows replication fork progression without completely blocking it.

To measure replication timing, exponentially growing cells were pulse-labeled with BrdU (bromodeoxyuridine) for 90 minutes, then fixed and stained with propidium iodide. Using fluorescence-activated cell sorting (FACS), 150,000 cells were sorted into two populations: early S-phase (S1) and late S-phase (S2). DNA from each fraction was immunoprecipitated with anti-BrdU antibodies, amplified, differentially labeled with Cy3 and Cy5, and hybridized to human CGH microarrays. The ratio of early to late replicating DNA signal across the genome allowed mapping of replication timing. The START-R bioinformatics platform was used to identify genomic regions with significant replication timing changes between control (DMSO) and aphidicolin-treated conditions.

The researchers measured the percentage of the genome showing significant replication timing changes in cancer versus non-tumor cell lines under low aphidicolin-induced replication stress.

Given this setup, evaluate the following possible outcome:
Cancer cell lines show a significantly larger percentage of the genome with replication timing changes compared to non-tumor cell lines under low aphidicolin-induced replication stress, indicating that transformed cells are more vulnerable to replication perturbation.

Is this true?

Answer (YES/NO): YES